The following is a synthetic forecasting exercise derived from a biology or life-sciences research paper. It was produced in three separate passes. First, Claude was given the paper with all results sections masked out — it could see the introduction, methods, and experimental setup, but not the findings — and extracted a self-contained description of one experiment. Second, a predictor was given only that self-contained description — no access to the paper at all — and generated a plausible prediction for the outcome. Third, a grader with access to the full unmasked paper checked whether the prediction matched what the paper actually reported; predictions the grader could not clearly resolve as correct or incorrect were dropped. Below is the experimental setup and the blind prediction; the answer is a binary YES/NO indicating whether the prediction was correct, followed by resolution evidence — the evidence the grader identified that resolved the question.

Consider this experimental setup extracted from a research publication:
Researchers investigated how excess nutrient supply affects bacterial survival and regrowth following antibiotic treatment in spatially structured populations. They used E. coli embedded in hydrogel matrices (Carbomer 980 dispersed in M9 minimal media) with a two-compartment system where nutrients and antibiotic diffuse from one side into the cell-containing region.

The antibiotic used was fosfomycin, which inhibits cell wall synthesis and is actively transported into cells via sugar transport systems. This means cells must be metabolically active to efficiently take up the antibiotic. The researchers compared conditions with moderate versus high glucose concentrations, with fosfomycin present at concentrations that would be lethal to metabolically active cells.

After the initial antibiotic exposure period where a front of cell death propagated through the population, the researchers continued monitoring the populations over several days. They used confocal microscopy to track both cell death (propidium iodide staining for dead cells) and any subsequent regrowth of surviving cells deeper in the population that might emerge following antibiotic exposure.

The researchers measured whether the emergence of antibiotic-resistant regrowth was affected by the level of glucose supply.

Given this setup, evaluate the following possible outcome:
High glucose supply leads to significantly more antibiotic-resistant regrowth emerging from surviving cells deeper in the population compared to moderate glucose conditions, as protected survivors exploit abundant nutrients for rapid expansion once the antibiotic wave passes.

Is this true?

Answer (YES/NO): NO